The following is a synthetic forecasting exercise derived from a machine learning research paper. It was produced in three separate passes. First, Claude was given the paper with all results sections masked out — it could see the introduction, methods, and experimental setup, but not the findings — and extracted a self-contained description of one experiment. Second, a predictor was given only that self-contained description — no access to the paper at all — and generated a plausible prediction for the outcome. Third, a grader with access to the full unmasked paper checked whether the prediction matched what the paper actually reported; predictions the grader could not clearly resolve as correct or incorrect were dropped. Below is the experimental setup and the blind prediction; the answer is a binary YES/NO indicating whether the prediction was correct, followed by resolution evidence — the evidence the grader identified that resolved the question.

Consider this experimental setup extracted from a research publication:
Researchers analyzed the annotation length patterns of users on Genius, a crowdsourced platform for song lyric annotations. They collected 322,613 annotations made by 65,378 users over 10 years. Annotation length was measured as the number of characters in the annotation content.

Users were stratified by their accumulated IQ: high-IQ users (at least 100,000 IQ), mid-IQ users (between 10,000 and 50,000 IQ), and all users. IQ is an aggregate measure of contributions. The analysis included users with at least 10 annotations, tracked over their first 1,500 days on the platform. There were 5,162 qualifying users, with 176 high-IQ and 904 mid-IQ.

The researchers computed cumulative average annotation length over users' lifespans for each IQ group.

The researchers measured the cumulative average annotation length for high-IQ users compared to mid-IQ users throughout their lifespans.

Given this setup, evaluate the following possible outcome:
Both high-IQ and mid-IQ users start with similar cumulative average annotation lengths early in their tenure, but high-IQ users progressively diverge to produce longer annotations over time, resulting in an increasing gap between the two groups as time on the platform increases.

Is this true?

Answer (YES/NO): NO